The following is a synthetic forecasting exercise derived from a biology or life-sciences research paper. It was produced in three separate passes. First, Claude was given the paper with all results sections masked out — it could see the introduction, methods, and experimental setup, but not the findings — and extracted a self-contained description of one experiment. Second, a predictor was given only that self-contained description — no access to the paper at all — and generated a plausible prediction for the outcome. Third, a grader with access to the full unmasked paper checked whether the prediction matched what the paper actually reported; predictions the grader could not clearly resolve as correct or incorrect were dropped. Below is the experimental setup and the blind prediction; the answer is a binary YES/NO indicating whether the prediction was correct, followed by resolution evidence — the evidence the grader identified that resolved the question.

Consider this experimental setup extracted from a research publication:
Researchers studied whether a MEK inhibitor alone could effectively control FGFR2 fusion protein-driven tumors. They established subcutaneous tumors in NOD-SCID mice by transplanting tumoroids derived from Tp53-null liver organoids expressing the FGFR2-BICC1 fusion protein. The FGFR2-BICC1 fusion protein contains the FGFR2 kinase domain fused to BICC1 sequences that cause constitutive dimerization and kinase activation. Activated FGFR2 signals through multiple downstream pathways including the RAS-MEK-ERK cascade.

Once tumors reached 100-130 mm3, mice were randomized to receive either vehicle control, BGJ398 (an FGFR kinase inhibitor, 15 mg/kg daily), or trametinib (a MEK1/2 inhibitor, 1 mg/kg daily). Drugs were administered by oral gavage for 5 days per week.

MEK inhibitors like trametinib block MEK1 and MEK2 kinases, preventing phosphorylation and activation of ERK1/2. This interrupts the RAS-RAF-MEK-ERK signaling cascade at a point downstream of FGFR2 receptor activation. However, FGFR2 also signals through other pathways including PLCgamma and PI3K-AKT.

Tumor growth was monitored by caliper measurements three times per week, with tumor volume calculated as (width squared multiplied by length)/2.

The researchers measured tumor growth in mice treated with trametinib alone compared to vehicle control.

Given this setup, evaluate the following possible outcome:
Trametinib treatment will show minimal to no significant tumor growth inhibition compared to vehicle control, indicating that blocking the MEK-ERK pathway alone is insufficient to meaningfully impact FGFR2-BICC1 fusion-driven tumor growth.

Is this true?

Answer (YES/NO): YES